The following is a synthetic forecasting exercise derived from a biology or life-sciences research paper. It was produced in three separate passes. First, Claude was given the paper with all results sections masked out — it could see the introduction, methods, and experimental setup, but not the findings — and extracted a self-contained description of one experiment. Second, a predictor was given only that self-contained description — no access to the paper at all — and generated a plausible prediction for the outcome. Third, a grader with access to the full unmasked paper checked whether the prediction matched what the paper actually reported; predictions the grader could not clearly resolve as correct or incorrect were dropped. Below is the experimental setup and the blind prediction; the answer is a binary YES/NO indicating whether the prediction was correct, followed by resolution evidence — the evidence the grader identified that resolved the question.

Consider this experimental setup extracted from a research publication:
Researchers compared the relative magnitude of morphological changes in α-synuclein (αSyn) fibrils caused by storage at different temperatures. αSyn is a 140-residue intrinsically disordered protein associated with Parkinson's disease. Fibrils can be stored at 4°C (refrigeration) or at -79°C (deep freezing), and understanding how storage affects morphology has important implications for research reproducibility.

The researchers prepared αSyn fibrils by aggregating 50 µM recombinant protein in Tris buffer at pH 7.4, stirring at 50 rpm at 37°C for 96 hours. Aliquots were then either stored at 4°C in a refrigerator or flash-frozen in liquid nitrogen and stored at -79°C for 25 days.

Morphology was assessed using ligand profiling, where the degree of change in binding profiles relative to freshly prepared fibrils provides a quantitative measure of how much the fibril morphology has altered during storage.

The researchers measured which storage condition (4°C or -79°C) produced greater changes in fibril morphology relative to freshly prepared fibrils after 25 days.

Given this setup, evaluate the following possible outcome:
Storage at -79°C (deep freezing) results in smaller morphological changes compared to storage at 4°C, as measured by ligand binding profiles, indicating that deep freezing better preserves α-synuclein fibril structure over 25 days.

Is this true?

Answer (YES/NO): YES